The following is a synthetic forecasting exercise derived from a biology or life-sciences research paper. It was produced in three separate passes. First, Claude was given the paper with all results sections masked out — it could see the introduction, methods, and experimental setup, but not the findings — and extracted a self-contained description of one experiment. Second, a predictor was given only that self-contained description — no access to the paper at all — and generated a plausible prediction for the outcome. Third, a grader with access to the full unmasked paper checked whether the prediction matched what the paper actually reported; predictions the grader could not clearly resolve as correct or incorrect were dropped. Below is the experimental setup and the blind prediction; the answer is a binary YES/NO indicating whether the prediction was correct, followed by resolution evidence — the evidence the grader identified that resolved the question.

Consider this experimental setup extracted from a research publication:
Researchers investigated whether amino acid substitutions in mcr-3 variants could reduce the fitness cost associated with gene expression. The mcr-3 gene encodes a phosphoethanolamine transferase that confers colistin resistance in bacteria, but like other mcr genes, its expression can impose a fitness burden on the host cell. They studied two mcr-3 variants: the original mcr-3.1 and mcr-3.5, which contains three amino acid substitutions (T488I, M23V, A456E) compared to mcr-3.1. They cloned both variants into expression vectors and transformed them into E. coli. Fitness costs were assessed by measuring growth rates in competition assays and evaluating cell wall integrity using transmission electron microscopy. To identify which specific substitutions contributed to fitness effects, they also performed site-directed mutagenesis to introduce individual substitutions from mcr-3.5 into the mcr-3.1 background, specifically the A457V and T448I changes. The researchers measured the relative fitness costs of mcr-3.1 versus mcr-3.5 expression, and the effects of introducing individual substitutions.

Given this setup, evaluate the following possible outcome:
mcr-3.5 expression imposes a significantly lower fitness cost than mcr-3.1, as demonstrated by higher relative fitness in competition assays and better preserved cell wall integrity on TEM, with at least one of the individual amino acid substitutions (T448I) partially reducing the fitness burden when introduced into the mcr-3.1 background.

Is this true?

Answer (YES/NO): YES